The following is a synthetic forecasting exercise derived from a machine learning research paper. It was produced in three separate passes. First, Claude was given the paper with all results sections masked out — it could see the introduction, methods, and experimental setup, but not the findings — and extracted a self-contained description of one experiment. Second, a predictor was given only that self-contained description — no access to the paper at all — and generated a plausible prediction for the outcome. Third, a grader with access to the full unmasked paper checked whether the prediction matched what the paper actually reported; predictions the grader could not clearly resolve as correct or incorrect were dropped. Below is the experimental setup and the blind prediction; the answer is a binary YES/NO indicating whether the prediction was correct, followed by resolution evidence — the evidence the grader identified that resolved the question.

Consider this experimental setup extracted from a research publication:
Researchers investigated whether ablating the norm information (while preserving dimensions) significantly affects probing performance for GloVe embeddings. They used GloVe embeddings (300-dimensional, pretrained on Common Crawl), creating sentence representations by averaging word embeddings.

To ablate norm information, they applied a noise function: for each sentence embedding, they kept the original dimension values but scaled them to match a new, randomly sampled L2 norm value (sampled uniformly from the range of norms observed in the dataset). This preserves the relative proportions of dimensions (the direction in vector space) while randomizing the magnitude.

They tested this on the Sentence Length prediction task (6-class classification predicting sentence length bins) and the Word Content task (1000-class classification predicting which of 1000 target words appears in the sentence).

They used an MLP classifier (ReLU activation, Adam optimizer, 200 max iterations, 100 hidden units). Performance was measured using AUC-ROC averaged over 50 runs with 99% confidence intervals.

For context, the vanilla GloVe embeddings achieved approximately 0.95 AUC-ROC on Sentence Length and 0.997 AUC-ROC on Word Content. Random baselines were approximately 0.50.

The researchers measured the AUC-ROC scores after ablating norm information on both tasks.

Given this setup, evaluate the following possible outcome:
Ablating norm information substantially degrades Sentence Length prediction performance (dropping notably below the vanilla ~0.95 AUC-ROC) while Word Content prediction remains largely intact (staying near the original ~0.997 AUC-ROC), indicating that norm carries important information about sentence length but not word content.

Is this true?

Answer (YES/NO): NO